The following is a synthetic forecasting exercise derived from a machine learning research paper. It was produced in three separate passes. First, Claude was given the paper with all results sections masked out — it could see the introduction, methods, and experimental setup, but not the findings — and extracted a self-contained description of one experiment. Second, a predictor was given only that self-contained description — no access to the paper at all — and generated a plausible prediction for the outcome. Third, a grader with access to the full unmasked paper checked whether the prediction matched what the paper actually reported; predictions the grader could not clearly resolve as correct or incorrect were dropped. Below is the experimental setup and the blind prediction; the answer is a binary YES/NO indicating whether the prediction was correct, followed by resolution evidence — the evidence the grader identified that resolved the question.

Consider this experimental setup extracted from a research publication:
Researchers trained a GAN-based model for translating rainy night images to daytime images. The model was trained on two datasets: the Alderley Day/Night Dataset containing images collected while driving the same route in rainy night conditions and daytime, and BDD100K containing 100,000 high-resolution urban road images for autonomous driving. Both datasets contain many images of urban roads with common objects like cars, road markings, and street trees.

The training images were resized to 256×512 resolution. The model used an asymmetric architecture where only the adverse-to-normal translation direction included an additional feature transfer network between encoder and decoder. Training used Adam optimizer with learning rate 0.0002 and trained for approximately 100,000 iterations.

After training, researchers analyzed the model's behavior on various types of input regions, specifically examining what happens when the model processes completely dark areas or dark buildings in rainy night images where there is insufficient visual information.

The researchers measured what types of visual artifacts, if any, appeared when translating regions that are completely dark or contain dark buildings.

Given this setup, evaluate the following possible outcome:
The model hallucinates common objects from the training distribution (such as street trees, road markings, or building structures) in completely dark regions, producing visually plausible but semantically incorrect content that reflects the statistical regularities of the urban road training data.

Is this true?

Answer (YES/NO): YES